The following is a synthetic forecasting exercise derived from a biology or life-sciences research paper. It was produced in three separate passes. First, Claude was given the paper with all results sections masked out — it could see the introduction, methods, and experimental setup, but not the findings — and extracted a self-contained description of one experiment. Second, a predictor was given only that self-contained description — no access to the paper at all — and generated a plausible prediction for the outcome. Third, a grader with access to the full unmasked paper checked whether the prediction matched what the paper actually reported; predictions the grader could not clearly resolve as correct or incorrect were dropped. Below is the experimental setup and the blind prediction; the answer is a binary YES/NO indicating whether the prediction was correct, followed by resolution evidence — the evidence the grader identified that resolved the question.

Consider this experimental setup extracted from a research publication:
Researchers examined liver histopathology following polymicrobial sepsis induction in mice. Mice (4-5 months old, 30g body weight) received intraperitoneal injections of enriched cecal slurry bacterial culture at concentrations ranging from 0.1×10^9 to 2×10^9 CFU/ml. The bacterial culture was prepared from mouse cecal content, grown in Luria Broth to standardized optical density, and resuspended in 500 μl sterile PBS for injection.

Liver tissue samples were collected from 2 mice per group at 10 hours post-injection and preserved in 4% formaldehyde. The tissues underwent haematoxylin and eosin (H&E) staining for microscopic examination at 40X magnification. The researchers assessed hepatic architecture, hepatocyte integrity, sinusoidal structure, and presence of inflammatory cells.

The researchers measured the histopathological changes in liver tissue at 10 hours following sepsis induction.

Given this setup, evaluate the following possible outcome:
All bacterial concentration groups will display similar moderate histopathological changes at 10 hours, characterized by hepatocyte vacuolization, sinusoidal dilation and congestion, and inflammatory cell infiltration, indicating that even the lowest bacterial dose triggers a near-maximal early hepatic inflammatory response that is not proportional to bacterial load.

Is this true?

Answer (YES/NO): NO